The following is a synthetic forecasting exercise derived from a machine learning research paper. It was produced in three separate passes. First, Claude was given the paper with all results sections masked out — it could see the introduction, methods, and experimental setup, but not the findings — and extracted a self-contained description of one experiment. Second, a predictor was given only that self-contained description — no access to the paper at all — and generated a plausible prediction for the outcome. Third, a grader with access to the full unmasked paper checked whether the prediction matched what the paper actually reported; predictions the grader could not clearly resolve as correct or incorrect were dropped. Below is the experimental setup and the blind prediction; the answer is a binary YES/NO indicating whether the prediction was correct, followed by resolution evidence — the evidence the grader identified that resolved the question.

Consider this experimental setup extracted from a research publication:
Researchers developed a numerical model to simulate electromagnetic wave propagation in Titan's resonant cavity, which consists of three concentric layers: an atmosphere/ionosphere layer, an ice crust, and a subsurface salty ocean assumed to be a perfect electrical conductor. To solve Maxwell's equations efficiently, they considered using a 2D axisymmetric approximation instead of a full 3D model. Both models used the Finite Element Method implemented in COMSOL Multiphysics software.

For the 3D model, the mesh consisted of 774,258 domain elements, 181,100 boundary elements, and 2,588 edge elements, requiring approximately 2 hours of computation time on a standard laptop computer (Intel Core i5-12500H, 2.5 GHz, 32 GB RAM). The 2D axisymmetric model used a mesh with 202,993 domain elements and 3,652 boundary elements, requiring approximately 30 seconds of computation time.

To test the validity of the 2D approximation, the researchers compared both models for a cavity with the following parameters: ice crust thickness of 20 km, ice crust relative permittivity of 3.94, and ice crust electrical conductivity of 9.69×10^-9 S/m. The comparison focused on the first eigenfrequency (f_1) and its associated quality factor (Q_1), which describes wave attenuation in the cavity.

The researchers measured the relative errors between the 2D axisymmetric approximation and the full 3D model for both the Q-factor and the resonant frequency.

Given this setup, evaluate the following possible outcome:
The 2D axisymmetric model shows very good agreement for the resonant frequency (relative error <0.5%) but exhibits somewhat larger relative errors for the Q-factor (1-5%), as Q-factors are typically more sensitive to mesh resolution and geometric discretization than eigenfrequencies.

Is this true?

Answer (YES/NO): NO